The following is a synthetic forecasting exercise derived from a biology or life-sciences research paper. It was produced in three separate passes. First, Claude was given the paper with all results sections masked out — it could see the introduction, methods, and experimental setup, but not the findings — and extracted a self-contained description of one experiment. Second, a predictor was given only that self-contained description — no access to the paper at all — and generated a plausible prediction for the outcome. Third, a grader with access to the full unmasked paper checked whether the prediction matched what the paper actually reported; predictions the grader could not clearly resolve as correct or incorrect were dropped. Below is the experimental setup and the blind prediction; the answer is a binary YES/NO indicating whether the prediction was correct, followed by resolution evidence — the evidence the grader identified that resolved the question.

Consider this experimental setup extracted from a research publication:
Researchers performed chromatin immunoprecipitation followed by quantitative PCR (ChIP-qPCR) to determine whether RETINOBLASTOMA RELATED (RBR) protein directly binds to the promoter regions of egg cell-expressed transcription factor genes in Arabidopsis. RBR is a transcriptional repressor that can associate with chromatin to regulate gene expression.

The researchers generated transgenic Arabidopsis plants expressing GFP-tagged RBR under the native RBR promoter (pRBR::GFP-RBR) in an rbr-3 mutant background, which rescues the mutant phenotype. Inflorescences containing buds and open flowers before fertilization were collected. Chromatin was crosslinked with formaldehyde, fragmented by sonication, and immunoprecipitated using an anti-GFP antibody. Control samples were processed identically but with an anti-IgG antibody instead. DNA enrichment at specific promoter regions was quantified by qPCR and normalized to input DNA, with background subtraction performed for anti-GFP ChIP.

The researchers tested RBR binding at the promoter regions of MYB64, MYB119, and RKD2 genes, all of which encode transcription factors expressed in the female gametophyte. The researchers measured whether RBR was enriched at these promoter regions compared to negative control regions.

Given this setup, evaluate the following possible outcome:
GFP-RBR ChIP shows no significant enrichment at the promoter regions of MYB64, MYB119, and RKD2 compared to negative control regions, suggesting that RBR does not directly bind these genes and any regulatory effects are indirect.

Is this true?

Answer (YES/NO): NO